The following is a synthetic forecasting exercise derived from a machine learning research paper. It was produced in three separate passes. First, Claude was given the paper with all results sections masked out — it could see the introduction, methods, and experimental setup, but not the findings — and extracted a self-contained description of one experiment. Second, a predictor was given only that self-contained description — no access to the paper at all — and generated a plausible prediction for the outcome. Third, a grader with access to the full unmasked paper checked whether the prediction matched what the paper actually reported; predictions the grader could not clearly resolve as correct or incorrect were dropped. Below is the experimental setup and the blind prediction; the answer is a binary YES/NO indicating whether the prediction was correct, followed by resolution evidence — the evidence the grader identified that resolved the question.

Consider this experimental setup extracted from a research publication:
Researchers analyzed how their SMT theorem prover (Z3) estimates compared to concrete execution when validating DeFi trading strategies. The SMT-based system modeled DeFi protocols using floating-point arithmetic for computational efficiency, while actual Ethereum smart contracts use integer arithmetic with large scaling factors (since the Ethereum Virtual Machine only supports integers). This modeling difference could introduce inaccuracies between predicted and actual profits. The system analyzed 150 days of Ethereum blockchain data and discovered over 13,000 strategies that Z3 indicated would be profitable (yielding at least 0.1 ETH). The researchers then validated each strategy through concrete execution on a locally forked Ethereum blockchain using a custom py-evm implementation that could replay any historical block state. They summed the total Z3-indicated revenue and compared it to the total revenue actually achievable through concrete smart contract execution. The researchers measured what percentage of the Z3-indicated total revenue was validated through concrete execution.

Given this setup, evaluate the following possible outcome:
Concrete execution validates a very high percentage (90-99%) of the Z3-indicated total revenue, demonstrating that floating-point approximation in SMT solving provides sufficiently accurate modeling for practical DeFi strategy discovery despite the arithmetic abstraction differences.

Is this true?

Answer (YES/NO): NO